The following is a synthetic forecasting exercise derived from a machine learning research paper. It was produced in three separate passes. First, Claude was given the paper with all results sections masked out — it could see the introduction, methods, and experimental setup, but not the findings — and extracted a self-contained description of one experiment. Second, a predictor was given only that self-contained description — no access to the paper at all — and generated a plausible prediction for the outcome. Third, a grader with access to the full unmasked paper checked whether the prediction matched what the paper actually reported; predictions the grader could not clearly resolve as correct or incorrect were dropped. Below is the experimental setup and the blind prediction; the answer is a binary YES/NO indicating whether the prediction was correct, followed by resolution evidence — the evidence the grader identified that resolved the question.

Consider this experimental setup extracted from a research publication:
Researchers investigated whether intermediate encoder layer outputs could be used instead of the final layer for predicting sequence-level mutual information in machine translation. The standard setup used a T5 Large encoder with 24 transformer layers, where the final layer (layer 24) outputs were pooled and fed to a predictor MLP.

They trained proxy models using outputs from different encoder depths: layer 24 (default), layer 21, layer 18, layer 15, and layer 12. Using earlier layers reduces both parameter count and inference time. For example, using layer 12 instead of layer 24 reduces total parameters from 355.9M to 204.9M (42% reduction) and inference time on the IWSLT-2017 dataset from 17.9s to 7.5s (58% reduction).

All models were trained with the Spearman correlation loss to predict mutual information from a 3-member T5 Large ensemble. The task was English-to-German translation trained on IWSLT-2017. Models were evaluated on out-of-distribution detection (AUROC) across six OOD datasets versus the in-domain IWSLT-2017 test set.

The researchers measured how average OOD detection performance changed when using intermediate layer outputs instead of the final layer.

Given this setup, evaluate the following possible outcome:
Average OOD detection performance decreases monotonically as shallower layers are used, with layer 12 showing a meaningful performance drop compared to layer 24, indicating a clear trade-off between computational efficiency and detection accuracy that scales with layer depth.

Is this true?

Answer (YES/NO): NO